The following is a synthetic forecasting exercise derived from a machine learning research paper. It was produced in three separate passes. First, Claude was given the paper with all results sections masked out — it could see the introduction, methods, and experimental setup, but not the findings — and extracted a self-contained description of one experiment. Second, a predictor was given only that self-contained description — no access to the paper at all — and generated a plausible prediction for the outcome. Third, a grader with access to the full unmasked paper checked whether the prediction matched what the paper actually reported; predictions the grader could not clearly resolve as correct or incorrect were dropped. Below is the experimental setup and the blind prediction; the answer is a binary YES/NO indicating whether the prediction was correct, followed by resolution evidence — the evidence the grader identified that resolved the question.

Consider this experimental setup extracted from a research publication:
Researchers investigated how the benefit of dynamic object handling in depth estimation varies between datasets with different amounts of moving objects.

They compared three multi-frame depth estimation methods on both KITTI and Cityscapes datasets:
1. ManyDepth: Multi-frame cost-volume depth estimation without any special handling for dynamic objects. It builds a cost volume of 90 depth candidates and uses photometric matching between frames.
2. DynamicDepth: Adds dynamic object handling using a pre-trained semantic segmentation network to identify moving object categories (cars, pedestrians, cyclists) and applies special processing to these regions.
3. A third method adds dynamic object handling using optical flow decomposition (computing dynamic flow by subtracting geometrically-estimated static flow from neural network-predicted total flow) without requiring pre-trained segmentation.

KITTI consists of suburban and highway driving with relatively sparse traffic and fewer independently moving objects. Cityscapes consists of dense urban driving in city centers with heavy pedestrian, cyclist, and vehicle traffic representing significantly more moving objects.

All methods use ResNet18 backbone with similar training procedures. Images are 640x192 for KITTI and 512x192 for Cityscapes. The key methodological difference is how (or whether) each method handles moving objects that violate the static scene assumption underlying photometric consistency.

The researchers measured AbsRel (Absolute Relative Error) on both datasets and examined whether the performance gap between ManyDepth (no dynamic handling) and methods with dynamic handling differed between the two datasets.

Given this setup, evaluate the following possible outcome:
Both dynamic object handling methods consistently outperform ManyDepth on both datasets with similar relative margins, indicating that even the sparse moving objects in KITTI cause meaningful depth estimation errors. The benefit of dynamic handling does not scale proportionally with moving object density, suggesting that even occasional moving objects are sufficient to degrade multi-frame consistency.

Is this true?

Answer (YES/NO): NO